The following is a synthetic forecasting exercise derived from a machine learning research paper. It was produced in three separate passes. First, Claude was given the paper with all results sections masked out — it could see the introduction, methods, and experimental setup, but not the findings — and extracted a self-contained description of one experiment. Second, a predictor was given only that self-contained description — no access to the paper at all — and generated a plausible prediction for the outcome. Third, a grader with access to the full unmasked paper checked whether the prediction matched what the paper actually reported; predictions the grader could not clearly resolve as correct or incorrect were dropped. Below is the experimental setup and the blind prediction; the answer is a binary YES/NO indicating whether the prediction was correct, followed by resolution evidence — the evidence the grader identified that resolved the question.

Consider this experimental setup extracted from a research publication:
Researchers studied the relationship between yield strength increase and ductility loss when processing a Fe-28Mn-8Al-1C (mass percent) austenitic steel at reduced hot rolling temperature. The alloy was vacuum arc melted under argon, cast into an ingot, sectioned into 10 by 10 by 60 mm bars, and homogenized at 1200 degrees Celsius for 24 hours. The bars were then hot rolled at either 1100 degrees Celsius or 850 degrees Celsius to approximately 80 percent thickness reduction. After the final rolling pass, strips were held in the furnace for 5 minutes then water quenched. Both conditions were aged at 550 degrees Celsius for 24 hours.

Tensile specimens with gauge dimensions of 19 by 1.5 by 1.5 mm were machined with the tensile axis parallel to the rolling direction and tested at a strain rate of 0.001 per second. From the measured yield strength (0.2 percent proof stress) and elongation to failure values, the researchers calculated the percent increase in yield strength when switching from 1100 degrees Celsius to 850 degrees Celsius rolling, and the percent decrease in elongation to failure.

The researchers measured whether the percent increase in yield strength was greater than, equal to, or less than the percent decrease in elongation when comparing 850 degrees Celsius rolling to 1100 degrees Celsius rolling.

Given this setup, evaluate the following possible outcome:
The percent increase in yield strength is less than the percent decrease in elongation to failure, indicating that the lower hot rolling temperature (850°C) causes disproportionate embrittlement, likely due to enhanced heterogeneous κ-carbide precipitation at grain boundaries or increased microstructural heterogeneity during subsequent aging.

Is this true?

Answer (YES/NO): NO